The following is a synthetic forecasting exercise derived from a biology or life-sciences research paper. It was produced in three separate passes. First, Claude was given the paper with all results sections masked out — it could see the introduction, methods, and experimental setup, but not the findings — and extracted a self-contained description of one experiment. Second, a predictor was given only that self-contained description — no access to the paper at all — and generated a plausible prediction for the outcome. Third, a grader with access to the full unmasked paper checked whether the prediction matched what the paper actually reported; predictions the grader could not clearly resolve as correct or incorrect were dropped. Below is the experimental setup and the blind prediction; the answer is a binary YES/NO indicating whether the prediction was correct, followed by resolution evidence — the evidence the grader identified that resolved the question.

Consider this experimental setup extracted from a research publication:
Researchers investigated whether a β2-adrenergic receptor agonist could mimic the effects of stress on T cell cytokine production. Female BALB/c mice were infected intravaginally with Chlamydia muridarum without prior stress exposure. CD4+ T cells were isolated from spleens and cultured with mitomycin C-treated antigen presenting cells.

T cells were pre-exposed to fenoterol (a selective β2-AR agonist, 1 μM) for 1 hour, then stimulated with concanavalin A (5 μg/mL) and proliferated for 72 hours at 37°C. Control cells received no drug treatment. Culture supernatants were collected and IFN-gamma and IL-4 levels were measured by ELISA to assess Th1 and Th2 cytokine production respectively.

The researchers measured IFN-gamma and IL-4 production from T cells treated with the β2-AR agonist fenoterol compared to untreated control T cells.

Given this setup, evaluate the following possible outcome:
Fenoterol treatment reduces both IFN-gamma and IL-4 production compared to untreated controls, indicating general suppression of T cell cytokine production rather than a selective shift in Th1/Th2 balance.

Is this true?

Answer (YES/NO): NO